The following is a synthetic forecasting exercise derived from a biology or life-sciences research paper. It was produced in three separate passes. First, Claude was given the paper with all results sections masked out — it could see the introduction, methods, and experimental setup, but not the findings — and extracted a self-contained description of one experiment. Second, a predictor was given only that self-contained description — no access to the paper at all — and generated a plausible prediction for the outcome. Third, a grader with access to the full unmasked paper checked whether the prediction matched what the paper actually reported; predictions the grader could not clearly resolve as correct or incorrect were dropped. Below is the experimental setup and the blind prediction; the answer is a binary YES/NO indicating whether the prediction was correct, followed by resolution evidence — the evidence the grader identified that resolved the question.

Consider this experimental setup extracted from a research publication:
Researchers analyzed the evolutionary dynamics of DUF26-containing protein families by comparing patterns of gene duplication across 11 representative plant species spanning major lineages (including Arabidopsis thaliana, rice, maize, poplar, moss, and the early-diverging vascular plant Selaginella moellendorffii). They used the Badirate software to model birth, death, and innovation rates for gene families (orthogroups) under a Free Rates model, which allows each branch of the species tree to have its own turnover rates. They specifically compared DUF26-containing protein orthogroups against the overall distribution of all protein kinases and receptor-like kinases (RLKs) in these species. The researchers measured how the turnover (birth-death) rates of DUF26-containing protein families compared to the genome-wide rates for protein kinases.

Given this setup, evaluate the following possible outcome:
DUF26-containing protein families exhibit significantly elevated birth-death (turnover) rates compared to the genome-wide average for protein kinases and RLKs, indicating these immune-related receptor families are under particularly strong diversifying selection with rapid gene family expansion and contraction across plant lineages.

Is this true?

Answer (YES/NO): NO